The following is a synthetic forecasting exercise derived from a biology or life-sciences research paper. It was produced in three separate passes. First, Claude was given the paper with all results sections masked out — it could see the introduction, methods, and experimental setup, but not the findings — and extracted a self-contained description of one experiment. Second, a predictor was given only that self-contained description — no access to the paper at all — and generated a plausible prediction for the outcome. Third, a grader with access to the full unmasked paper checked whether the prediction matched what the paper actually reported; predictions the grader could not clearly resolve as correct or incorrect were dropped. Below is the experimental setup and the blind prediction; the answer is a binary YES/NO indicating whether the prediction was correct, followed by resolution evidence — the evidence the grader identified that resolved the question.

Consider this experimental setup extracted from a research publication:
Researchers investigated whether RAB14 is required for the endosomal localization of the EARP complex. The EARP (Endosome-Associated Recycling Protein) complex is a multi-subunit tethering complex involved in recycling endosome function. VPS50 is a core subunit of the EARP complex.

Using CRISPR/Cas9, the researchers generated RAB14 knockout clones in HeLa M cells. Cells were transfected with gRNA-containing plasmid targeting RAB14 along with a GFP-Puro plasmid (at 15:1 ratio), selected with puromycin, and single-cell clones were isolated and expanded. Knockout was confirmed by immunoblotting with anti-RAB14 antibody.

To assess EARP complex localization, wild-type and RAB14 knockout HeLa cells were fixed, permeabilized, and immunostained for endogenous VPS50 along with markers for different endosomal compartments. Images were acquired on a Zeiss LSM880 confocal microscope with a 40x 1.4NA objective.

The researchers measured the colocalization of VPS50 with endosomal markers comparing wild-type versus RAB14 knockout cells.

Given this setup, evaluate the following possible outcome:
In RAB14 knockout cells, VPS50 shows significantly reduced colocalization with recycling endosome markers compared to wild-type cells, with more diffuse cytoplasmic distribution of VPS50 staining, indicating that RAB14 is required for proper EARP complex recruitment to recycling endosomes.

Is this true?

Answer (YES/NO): YES